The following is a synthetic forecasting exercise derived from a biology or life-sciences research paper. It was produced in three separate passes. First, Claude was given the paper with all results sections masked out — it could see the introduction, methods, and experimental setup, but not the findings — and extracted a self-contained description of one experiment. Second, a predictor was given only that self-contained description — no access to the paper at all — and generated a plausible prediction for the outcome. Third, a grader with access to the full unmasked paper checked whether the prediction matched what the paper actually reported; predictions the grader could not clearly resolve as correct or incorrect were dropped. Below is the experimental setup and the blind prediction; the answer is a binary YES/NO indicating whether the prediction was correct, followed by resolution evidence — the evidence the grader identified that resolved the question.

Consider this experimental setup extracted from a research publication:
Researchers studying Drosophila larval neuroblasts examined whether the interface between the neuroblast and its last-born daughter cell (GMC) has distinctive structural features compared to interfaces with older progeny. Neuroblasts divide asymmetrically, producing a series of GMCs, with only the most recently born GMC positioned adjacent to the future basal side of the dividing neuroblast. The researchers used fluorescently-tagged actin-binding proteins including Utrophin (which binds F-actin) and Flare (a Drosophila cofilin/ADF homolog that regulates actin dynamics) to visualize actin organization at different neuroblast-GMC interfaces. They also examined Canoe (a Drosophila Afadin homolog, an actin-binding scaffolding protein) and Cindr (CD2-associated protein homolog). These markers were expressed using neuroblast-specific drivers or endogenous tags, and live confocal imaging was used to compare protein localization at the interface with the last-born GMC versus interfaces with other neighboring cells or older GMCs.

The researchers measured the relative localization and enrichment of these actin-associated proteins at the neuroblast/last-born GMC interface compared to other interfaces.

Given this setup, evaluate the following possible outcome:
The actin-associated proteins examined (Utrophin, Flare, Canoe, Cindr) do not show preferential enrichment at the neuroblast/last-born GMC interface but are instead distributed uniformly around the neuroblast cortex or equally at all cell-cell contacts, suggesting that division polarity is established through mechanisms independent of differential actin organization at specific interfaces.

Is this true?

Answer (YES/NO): NO